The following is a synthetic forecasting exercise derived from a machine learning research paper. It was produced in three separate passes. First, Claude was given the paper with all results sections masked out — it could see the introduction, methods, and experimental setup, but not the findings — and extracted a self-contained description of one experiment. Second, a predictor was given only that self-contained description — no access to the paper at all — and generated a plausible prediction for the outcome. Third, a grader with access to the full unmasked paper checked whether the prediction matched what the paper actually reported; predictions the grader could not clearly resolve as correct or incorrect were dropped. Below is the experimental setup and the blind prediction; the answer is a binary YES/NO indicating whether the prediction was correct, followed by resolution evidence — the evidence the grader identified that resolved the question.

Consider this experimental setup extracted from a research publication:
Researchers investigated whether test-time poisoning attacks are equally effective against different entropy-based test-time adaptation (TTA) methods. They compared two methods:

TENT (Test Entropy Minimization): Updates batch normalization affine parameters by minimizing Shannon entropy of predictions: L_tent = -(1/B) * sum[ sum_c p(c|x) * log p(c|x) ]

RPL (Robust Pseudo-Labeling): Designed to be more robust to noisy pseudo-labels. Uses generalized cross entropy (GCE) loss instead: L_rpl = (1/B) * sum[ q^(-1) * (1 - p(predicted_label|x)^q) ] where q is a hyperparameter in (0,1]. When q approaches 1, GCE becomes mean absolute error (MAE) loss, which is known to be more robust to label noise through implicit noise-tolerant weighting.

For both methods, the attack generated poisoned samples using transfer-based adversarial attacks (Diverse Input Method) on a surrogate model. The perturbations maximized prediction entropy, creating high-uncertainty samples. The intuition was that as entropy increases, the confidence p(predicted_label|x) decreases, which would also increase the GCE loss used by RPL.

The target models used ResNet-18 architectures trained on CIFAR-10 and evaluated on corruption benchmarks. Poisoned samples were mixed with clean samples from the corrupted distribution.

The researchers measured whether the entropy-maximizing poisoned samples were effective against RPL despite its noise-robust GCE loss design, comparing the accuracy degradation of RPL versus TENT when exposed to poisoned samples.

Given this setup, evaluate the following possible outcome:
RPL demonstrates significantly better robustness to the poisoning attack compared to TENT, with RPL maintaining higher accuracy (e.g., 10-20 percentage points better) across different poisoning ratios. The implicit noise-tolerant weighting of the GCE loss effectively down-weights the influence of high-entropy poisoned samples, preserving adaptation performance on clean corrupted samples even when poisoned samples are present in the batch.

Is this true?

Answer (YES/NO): NO